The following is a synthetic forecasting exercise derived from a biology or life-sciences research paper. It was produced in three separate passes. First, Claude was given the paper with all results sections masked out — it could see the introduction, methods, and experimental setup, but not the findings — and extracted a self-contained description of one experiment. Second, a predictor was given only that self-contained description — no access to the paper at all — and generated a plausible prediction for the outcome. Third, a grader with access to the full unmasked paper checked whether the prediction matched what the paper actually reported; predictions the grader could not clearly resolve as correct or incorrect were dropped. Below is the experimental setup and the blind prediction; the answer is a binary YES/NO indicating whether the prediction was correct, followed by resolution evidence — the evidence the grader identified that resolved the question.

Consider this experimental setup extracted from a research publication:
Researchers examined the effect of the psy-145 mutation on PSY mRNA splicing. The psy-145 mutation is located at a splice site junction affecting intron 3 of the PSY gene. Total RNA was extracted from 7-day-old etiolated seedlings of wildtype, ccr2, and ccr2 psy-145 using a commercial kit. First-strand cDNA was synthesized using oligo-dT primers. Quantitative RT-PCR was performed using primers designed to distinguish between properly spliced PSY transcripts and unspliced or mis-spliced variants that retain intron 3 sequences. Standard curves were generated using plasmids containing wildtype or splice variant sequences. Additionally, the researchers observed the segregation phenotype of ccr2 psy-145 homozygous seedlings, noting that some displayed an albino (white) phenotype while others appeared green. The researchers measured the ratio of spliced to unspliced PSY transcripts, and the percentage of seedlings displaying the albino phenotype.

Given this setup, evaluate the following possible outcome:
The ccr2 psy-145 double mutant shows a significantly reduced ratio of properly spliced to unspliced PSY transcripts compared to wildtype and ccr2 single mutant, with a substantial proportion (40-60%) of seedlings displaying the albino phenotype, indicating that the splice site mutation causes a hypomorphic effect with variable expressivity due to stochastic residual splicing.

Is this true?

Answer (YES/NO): NO